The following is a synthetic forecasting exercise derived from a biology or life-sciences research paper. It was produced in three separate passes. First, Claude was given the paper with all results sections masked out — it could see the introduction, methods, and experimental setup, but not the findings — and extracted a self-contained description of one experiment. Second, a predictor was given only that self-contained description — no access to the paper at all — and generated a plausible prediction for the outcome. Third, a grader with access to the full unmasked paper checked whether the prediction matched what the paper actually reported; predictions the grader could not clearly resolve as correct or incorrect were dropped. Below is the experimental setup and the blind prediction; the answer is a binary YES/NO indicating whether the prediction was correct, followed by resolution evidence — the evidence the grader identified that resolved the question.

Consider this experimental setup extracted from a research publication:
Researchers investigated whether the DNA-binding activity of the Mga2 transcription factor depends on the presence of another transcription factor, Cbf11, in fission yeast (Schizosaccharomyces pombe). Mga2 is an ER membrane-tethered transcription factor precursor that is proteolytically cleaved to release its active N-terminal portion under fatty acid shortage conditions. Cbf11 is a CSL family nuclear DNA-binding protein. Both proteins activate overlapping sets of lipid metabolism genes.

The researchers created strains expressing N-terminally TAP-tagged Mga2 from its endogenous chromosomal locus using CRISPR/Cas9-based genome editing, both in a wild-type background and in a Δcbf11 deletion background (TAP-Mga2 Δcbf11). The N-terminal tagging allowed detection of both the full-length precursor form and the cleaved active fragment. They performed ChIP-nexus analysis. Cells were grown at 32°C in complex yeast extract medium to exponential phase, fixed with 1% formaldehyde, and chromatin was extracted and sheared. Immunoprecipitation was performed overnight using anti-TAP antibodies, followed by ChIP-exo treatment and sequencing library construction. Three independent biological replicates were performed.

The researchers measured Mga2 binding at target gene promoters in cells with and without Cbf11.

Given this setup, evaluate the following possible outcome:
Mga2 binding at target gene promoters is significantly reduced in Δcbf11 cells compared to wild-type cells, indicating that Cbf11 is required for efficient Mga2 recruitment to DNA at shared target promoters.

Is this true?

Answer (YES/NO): YES